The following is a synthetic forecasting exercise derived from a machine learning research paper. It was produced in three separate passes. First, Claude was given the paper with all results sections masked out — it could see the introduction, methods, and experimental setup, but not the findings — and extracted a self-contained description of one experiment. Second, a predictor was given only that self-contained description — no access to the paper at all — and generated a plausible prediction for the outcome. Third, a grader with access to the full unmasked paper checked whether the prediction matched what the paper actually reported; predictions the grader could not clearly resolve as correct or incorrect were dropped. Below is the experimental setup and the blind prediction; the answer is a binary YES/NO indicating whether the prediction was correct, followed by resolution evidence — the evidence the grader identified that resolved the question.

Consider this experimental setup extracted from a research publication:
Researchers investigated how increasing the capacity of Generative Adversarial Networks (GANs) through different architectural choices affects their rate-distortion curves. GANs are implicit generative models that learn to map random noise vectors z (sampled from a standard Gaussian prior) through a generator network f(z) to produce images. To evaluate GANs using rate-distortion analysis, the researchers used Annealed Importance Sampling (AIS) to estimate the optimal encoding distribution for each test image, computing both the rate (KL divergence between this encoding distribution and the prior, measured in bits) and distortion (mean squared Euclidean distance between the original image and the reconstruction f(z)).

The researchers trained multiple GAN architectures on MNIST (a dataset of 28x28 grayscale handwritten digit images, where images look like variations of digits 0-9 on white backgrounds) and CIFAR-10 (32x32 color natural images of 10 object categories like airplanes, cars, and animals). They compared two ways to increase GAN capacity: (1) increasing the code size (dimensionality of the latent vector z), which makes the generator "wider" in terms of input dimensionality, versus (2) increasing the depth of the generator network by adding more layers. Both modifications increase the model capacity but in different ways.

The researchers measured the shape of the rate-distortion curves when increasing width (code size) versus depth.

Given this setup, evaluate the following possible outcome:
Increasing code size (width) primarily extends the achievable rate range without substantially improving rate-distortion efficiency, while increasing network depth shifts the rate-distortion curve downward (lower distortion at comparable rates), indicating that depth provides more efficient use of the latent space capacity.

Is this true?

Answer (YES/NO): YES